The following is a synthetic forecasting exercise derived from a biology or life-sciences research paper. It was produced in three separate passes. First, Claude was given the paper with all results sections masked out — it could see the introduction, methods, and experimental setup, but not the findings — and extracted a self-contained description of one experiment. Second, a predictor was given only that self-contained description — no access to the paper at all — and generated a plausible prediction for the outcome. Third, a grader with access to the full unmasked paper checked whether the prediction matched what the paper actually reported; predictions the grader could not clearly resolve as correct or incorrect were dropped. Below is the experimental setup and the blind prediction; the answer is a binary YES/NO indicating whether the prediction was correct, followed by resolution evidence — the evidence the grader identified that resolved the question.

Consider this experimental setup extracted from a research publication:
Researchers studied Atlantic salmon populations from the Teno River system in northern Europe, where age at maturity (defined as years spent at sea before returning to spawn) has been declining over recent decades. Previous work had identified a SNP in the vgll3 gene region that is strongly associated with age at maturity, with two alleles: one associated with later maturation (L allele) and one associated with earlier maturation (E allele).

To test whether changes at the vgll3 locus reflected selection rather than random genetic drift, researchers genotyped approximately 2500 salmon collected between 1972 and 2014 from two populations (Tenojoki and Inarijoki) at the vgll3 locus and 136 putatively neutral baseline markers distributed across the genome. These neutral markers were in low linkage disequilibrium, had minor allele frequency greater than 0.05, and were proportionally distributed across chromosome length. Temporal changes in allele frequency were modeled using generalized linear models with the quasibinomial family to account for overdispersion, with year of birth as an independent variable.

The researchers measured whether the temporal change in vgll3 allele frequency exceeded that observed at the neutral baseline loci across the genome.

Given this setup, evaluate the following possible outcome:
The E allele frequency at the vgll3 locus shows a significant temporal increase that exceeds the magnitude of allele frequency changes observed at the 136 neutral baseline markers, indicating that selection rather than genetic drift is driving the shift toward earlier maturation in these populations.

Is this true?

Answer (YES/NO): NO